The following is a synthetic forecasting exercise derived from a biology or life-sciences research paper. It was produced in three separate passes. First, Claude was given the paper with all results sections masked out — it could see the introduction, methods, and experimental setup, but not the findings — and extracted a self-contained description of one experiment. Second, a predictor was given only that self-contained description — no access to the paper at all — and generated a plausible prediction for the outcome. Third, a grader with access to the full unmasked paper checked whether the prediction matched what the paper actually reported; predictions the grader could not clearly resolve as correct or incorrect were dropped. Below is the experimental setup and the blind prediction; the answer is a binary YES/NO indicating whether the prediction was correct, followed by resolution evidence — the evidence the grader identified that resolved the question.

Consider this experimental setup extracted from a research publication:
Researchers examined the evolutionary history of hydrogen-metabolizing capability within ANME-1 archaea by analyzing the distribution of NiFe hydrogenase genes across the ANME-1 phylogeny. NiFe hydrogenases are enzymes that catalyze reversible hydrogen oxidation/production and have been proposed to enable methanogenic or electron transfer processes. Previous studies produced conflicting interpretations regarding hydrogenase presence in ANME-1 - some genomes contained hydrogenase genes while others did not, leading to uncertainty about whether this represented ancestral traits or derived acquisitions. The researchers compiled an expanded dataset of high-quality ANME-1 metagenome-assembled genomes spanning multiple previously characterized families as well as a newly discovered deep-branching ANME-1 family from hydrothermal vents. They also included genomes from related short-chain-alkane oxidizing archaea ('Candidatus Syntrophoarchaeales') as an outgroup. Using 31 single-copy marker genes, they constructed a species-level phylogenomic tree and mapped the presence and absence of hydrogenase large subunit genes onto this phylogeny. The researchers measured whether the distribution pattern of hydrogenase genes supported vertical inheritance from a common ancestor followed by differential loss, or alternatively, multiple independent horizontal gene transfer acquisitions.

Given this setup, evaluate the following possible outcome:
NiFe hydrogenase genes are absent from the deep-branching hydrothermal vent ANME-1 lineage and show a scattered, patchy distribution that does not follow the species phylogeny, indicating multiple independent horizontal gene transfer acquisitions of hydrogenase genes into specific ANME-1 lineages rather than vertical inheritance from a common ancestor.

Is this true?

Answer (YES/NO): NO